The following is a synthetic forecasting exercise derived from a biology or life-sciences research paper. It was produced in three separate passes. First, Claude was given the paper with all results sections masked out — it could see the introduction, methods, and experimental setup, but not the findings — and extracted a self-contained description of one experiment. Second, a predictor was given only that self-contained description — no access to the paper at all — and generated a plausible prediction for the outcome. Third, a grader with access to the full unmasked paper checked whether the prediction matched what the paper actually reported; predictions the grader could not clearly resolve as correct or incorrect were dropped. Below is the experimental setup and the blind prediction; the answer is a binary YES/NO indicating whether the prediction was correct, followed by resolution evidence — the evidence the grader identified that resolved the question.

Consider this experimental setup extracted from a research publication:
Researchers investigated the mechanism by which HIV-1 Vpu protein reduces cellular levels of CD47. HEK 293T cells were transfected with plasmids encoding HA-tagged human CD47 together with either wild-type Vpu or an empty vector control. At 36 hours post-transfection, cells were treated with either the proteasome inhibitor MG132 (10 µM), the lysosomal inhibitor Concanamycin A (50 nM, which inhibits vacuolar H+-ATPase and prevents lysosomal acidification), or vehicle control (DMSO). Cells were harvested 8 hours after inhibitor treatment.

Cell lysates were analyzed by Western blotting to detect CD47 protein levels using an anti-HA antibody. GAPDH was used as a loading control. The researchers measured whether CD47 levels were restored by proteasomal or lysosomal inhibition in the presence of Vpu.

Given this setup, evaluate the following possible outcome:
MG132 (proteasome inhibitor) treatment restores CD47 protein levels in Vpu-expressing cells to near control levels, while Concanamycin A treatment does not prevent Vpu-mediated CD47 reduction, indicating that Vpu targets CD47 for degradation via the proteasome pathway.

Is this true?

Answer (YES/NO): NO